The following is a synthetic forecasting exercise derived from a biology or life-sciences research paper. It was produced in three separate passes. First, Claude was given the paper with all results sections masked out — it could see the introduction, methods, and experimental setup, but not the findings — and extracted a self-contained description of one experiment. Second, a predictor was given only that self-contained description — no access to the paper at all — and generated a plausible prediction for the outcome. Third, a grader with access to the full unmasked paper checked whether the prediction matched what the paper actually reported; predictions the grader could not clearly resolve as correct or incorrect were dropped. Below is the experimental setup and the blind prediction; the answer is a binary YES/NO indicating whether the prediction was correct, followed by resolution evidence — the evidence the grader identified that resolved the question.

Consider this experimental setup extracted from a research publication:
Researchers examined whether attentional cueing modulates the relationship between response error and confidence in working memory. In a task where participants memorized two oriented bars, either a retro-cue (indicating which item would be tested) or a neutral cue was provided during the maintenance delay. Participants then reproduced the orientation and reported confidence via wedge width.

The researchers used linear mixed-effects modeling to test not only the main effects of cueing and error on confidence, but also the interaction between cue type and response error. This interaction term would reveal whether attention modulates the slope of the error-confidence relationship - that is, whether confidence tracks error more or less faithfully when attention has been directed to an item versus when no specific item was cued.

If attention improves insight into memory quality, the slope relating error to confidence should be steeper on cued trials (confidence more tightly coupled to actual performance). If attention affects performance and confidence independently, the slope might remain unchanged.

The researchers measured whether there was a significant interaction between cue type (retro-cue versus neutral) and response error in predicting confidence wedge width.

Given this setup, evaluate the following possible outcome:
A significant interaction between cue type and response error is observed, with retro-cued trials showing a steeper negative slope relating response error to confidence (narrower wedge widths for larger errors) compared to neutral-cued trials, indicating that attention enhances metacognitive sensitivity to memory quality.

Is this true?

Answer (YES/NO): NO